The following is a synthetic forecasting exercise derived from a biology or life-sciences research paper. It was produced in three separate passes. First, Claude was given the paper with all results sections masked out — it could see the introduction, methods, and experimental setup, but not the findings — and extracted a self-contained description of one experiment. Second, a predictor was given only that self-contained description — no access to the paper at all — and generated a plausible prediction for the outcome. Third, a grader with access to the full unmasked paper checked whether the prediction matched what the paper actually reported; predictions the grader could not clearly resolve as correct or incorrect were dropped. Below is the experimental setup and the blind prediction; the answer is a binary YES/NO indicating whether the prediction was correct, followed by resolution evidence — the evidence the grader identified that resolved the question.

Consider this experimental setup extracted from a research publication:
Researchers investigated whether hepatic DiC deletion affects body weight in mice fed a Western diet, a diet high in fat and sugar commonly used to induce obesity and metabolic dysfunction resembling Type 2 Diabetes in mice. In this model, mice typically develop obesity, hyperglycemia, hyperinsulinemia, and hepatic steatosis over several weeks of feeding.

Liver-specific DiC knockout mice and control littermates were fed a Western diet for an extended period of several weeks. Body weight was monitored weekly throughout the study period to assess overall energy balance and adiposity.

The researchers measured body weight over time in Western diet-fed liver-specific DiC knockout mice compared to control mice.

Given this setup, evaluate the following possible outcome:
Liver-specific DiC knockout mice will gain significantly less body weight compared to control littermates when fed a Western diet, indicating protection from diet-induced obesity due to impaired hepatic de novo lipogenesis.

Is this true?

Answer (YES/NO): NO